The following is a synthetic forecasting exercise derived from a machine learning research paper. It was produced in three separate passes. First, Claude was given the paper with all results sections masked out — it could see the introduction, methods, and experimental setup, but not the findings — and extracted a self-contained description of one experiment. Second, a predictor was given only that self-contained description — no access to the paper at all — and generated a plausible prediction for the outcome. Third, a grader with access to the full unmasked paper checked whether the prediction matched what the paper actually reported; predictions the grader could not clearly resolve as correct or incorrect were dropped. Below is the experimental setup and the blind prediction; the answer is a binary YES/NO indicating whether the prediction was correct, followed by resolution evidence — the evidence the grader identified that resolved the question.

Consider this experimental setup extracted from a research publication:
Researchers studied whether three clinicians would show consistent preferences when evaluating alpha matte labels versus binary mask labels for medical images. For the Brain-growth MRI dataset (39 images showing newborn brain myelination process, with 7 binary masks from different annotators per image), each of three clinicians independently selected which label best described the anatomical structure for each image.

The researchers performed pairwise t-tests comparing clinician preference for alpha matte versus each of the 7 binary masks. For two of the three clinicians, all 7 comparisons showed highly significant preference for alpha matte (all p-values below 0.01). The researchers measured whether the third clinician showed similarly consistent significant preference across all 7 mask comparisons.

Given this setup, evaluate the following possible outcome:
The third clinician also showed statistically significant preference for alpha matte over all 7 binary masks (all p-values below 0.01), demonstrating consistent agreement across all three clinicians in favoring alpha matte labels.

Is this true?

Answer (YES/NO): NO